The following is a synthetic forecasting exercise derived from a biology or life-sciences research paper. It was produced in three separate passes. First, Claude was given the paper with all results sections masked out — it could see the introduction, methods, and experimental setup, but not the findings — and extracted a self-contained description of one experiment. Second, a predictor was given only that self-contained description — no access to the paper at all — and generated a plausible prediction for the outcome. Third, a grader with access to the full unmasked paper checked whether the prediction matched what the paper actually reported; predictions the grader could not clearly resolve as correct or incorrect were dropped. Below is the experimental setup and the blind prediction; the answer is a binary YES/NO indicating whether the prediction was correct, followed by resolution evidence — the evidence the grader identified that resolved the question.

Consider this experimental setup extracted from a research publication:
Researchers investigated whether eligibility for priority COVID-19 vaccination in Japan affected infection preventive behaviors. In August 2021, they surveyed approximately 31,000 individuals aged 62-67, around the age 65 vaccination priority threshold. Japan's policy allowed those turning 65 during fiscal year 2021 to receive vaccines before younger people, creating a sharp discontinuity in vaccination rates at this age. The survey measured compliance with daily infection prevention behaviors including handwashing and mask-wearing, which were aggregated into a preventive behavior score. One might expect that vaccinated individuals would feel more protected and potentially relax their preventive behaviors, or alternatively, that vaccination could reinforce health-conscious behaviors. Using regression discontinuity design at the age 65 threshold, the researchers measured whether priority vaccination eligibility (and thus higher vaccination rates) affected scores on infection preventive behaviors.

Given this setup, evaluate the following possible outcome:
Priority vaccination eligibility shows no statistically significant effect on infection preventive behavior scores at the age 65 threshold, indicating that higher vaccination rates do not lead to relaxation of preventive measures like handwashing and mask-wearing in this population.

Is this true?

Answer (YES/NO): YES